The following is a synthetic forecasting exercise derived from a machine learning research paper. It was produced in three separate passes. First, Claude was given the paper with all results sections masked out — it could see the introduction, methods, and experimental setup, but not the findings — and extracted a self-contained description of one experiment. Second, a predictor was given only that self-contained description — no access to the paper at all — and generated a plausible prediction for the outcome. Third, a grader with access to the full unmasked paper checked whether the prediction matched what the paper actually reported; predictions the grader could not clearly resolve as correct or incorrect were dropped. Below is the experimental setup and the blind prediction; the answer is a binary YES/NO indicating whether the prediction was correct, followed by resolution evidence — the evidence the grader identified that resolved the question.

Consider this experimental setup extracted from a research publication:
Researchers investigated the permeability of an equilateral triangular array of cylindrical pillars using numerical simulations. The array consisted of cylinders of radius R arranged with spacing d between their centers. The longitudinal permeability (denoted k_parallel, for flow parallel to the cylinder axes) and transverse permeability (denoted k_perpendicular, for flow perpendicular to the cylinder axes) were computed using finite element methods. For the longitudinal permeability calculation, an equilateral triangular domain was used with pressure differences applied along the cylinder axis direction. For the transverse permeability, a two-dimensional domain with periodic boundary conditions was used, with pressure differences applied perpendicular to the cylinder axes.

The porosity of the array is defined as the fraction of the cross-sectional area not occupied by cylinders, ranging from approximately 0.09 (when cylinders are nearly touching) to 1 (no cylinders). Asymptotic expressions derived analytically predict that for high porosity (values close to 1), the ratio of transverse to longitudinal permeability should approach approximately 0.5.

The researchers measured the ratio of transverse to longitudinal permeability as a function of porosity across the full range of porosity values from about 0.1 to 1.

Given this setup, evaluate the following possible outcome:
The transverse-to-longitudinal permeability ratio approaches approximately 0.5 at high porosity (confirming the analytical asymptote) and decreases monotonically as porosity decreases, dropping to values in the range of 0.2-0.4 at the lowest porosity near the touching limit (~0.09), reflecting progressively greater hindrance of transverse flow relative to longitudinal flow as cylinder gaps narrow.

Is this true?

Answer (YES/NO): NO